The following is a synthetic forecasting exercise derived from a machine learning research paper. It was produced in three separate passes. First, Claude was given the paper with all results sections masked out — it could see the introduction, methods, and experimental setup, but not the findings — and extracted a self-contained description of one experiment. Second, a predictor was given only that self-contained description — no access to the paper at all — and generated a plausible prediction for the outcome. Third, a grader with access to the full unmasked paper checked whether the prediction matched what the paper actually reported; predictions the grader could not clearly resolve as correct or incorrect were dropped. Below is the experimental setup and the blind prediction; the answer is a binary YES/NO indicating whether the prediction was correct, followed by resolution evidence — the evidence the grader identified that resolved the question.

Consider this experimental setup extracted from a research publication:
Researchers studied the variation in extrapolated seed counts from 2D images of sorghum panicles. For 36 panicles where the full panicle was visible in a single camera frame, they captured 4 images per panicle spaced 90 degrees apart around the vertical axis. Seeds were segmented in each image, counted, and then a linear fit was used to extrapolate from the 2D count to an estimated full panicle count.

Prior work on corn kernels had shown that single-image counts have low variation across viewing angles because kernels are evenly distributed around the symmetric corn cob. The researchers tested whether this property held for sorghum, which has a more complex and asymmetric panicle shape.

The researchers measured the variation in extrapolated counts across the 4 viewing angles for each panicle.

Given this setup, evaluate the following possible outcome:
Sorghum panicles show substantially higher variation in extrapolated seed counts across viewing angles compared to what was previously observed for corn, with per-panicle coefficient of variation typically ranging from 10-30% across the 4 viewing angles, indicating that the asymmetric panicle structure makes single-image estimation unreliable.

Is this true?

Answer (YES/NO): NO